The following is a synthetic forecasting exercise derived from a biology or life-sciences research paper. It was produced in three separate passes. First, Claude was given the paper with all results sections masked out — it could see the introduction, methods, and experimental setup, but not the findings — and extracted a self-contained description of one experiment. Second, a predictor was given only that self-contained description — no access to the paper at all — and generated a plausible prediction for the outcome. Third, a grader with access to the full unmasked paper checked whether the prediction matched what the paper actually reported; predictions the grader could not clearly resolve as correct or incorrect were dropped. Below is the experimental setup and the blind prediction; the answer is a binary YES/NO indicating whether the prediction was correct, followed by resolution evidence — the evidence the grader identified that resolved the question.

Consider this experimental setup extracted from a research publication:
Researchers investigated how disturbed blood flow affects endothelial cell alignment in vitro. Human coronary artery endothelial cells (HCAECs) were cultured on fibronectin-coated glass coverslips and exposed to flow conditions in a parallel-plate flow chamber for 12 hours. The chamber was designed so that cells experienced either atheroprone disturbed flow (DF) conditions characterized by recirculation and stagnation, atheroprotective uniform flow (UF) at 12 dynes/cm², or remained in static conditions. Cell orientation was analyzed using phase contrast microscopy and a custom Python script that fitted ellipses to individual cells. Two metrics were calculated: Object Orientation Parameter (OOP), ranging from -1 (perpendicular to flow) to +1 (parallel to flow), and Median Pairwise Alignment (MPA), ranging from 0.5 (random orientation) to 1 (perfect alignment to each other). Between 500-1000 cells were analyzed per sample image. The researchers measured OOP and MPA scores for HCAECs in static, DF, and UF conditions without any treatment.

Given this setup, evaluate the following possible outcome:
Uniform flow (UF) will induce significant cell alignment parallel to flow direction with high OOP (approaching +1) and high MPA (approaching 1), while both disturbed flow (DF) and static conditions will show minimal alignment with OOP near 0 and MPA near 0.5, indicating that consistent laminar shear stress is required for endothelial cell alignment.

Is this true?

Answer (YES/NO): NO